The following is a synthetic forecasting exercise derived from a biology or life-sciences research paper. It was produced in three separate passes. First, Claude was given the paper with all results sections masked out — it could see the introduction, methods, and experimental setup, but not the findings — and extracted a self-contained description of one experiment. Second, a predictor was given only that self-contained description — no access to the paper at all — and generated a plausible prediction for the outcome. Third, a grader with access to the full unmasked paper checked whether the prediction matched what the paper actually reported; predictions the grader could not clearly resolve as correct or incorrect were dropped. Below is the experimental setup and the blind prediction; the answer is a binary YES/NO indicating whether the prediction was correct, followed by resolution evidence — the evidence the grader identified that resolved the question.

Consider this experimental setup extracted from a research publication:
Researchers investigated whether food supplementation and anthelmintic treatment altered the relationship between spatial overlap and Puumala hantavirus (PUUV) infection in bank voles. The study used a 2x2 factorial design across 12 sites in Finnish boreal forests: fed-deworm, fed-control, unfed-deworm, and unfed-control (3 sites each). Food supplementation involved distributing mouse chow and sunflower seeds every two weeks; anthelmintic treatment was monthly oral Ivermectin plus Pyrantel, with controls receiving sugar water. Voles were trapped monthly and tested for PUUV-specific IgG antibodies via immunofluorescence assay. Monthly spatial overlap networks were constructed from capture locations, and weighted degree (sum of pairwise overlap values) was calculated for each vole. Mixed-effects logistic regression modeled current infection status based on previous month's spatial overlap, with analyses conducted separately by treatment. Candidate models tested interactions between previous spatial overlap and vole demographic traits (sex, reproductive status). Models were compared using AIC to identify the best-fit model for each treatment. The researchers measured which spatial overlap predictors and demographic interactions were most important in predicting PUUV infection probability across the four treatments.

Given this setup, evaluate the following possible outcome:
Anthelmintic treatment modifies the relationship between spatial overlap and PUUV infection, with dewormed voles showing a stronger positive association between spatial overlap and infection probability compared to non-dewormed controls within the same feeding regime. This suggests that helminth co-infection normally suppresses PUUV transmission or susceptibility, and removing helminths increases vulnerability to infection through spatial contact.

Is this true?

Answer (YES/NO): NO